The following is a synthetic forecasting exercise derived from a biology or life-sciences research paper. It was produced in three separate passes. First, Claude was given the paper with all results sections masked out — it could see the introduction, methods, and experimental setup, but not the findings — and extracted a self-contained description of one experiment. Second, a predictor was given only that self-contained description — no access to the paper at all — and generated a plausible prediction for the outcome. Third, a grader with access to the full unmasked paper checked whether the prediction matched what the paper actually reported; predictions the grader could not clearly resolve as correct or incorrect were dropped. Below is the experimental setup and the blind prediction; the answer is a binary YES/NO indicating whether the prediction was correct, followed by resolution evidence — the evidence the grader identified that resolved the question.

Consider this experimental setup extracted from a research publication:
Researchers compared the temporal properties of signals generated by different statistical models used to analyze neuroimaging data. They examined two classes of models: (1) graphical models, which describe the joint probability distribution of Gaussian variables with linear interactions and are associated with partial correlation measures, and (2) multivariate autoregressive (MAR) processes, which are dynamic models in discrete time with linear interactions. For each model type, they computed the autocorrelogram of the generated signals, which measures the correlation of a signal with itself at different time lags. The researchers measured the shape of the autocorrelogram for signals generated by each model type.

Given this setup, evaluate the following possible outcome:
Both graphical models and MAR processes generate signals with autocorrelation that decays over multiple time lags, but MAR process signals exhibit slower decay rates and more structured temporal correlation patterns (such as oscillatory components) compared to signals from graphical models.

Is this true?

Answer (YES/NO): NO